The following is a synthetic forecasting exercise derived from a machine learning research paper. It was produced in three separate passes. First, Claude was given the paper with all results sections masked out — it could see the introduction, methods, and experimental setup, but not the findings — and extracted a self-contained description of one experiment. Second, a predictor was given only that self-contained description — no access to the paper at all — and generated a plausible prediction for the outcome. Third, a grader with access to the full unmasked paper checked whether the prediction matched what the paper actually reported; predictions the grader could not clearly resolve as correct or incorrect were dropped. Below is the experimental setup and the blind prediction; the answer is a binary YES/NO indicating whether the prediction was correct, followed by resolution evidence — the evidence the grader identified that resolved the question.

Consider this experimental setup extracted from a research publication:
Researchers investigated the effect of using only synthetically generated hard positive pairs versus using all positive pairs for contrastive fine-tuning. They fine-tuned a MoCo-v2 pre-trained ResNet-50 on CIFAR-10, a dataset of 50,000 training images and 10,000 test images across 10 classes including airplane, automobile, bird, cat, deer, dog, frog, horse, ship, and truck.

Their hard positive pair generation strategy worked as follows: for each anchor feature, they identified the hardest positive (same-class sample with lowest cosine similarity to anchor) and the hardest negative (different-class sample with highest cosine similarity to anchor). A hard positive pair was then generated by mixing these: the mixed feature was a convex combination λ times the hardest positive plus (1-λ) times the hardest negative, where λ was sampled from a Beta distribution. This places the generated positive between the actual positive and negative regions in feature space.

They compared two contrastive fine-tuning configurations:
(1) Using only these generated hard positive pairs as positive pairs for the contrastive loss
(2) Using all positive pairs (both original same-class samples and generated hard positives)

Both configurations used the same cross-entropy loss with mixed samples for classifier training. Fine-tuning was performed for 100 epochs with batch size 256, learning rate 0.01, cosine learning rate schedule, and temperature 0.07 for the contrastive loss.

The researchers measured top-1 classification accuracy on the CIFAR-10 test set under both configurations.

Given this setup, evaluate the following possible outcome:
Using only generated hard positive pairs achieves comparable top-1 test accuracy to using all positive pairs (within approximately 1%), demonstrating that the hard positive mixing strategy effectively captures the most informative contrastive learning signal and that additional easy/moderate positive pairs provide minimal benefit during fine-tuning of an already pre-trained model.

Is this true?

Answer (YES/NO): YES